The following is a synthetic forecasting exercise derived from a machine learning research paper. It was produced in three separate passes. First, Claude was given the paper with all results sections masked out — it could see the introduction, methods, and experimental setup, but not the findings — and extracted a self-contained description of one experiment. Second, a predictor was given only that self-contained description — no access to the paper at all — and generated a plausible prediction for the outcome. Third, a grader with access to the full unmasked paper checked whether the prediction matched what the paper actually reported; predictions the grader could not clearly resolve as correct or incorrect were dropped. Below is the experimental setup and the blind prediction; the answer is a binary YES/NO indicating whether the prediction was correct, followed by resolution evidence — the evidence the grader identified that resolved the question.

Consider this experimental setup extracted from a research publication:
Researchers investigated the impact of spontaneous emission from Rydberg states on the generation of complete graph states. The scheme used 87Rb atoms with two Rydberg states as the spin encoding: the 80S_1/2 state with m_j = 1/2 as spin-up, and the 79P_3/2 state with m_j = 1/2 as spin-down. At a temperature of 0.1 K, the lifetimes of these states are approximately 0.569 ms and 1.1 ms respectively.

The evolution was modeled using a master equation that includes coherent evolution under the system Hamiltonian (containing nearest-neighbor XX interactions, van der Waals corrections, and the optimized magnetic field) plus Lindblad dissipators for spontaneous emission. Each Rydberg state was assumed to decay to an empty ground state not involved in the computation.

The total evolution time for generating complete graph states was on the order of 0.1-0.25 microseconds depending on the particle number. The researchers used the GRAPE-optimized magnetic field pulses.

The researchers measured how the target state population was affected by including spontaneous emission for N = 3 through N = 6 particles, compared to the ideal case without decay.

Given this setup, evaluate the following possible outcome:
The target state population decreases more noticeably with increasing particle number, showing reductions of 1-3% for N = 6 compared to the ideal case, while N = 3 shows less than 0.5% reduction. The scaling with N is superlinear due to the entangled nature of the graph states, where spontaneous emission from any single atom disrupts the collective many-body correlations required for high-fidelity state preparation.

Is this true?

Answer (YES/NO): NO